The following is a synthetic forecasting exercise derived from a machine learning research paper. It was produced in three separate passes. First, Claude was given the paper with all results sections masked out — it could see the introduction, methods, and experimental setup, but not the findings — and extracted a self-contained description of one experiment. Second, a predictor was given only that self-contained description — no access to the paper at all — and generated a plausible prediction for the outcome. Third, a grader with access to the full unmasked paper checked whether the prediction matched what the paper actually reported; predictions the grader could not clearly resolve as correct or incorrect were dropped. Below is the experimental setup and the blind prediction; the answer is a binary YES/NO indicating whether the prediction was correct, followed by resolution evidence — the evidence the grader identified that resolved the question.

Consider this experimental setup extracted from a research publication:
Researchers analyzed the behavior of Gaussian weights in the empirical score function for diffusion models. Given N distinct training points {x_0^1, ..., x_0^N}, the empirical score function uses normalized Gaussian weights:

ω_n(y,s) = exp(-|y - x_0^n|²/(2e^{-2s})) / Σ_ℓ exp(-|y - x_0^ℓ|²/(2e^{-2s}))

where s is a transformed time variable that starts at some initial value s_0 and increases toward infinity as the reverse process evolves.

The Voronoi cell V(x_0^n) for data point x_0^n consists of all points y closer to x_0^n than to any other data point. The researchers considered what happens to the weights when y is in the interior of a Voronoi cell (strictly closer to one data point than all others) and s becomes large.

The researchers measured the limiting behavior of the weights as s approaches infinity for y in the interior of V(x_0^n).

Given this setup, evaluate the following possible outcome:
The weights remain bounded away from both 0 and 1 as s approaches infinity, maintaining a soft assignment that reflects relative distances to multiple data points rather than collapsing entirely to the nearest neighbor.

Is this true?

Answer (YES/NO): NO